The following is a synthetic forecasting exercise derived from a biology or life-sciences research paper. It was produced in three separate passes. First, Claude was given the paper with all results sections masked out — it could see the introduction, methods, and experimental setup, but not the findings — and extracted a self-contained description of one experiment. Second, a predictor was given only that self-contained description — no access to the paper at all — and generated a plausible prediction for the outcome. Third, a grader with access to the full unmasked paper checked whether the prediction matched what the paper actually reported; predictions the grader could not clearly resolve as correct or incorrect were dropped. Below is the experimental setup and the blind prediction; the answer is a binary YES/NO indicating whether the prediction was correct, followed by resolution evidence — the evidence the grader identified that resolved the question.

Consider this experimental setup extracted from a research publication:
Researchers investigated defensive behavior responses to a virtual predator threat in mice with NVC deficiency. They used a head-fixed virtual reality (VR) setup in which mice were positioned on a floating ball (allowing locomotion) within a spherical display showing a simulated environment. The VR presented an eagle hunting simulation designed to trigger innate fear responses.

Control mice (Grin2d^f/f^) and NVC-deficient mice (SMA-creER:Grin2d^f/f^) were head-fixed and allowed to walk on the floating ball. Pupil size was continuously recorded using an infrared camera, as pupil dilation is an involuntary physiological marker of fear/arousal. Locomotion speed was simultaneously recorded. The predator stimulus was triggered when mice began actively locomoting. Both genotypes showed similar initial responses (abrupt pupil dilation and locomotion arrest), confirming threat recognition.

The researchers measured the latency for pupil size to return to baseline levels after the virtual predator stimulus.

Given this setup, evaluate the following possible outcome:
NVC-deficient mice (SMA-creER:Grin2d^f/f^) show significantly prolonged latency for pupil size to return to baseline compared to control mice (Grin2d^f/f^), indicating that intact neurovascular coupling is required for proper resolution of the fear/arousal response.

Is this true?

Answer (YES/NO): NO